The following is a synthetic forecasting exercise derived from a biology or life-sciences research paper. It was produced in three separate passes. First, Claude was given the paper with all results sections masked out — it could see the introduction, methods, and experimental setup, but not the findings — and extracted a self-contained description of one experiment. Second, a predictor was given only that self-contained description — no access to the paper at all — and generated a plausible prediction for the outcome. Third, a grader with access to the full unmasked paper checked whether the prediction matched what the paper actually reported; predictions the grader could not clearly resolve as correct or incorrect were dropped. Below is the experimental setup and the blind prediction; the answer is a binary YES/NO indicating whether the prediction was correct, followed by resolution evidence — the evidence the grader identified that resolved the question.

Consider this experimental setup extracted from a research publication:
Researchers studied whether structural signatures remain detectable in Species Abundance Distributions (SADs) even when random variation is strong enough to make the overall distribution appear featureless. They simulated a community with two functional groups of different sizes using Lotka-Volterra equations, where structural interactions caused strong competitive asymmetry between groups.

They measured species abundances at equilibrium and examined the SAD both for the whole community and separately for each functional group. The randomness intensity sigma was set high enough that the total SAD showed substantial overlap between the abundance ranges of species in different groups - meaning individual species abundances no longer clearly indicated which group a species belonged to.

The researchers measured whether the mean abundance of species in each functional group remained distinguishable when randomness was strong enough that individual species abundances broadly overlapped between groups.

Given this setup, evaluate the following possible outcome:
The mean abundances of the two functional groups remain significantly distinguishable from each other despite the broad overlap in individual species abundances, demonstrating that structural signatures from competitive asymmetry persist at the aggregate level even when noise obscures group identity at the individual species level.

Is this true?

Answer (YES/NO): YES